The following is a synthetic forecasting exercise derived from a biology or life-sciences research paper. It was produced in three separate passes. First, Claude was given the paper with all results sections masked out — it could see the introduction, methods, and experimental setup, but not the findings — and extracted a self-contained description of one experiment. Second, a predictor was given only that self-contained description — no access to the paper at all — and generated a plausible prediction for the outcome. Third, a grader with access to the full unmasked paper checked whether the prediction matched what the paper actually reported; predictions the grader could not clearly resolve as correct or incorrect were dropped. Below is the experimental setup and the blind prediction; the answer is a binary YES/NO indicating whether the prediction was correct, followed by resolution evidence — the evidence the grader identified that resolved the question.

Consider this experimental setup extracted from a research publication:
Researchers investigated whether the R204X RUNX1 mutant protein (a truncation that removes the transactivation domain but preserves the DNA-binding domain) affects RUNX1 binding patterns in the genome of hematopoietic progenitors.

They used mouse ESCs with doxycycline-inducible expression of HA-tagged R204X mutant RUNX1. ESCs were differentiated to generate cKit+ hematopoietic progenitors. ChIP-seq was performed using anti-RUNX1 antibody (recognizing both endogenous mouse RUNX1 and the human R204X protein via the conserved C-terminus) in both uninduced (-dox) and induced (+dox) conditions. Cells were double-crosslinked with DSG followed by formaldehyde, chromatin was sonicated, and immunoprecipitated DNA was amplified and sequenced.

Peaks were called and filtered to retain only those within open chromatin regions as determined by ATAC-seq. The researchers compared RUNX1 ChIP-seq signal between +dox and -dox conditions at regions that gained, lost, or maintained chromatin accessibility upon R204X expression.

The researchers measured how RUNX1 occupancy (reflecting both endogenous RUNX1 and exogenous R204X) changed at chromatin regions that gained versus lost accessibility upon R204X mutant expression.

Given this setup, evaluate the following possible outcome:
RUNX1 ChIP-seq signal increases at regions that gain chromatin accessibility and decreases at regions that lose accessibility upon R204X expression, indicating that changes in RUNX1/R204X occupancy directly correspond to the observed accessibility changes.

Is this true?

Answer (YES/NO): NO